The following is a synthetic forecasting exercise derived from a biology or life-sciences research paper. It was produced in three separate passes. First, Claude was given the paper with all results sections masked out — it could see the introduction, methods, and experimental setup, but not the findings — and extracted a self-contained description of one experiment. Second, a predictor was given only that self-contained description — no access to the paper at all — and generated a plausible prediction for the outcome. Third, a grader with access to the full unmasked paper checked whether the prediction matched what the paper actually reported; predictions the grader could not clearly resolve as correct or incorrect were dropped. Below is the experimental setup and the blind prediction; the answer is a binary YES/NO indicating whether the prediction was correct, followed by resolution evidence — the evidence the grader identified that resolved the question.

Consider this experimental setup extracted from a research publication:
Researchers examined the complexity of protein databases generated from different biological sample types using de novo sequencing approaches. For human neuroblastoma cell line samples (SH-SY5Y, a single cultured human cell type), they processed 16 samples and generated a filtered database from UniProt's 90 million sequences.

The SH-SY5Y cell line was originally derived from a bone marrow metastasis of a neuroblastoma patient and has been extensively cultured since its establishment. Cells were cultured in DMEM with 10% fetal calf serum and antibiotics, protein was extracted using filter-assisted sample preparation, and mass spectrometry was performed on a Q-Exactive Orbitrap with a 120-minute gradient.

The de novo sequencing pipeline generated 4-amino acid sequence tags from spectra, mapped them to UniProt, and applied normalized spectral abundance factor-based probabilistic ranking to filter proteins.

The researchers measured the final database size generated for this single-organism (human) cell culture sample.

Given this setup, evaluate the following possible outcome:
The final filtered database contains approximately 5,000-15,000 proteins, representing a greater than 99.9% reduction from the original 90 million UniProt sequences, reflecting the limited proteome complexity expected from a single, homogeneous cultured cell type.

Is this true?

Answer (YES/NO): NO